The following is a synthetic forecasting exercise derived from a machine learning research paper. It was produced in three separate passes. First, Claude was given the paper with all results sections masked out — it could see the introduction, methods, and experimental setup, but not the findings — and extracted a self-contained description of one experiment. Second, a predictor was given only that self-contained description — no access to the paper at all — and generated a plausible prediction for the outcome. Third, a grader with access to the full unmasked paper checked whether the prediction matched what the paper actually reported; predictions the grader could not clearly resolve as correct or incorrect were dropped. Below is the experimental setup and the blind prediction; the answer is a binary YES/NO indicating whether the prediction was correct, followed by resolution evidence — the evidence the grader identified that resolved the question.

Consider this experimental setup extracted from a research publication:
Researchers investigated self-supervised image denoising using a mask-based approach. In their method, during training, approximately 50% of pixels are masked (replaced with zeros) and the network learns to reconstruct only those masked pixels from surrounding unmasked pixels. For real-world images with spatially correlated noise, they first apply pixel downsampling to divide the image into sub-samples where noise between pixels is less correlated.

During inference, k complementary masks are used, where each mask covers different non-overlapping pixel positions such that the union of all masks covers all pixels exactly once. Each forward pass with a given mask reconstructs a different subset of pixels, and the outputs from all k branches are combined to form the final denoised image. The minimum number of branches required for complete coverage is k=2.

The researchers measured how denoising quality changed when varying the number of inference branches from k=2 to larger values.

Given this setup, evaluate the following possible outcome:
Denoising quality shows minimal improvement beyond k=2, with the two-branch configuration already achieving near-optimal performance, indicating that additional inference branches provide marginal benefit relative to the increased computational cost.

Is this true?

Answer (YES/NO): YES